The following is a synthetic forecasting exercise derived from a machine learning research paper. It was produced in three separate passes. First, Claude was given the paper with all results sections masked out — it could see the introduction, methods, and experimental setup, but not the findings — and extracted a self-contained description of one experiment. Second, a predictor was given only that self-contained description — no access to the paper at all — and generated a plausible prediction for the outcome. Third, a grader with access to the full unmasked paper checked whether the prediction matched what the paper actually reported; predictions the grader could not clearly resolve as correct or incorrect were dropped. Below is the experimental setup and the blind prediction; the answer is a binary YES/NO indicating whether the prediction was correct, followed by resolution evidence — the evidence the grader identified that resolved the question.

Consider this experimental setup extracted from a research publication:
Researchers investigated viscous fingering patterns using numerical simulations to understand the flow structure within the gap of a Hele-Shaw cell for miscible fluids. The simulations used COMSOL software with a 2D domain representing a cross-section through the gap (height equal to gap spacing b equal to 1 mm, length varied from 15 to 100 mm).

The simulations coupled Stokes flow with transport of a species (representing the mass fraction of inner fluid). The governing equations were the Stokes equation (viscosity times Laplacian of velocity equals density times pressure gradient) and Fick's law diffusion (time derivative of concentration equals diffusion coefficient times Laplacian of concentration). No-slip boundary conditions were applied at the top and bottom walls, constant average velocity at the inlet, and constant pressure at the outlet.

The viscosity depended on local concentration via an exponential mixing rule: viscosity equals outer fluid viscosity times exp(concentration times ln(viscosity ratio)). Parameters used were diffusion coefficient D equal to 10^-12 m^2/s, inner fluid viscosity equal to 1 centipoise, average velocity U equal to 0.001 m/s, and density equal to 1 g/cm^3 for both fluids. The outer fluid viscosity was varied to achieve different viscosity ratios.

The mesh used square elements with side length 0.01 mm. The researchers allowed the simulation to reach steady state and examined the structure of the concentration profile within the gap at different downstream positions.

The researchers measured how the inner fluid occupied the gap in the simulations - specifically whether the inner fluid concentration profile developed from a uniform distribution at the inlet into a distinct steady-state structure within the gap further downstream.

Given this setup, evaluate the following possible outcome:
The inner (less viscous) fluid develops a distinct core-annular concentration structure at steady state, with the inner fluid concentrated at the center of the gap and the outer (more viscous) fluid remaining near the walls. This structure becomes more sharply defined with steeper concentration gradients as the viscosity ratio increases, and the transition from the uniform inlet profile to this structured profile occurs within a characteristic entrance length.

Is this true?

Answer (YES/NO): NO